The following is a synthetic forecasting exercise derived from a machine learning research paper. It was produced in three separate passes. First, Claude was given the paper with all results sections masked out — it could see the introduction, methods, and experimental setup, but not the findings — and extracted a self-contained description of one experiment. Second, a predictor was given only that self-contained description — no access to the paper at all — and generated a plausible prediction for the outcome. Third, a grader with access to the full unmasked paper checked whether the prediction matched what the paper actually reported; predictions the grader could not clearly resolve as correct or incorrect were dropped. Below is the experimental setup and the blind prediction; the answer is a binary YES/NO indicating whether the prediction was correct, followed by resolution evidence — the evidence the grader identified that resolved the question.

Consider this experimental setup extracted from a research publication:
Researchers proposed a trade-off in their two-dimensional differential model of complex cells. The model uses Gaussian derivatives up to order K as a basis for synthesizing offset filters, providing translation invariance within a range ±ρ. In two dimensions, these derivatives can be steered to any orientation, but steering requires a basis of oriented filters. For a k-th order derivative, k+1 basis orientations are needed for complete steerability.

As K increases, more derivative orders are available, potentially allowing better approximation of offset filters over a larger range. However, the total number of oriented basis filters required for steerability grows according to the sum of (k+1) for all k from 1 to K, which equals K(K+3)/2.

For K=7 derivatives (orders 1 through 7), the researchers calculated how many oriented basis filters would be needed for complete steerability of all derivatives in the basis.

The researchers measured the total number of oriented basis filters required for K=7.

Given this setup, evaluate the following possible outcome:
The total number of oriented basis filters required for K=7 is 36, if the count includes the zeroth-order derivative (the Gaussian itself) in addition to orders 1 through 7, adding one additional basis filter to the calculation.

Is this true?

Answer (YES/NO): NO